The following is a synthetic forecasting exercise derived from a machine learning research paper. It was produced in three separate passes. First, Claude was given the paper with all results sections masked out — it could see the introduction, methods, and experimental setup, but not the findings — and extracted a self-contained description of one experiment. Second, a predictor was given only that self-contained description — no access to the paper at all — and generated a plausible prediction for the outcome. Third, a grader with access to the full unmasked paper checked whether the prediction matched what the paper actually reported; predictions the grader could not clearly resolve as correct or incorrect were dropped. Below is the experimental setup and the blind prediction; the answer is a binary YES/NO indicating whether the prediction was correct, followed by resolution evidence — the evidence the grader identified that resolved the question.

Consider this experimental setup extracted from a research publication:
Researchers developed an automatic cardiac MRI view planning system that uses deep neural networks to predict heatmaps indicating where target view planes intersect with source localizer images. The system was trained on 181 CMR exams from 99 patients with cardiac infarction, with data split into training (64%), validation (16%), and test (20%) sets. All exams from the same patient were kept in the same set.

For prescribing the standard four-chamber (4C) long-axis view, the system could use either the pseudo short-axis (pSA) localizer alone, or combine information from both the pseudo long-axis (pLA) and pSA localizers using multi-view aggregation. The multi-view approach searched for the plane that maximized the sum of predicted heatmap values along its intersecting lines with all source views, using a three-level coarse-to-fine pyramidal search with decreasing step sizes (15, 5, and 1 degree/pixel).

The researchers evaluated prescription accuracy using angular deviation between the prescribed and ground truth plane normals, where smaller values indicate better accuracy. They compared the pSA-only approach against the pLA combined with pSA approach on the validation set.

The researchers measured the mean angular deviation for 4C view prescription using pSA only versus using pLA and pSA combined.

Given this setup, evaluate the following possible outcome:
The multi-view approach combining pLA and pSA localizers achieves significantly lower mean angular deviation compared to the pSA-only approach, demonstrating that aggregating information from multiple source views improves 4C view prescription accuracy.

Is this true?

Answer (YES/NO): NO